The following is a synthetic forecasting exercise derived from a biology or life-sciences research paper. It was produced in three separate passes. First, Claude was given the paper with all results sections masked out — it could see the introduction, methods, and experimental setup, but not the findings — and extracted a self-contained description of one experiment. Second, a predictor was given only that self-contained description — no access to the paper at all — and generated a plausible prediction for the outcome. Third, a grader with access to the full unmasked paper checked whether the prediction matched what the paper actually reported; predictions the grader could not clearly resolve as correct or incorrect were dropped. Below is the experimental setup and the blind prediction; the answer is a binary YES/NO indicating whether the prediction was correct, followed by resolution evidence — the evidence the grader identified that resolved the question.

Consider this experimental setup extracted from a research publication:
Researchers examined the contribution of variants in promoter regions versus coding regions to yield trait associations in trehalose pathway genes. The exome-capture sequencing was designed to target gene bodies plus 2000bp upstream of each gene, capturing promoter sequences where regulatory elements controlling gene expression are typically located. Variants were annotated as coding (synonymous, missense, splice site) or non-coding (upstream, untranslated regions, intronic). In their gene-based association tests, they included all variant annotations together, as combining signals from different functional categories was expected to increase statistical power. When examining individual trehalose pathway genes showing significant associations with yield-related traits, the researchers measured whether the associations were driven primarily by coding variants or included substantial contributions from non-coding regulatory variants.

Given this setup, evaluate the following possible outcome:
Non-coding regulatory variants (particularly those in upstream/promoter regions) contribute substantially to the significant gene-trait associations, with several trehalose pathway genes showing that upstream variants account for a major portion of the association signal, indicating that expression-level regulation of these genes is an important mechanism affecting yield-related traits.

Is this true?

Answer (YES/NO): NO